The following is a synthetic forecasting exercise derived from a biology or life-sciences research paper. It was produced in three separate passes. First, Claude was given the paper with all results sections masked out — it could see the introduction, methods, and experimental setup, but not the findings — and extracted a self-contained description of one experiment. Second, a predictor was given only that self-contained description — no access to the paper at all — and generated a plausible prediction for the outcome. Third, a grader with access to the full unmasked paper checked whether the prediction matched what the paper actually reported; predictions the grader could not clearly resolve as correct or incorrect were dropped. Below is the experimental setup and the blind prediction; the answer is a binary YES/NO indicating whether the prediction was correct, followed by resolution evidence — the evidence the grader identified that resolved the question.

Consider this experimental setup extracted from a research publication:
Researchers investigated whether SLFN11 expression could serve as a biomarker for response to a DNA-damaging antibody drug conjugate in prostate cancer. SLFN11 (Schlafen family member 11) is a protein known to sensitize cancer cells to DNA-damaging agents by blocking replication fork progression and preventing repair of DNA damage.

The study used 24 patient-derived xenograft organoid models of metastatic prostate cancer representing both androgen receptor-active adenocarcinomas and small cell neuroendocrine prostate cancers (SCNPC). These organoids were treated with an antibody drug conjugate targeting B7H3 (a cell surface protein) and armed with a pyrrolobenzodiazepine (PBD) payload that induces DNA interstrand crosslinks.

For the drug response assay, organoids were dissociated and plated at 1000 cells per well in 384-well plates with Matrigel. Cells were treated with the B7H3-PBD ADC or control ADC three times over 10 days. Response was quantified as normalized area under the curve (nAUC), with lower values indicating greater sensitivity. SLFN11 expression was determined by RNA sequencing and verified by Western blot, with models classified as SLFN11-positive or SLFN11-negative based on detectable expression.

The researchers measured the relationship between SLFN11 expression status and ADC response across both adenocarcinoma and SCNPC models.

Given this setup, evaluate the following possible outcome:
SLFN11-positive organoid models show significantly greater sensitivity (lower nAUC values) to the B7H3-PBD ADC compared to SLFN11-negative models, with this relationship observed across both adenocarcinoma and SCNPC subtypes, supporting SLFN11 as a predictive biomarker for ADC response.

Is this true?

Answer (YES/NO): NO